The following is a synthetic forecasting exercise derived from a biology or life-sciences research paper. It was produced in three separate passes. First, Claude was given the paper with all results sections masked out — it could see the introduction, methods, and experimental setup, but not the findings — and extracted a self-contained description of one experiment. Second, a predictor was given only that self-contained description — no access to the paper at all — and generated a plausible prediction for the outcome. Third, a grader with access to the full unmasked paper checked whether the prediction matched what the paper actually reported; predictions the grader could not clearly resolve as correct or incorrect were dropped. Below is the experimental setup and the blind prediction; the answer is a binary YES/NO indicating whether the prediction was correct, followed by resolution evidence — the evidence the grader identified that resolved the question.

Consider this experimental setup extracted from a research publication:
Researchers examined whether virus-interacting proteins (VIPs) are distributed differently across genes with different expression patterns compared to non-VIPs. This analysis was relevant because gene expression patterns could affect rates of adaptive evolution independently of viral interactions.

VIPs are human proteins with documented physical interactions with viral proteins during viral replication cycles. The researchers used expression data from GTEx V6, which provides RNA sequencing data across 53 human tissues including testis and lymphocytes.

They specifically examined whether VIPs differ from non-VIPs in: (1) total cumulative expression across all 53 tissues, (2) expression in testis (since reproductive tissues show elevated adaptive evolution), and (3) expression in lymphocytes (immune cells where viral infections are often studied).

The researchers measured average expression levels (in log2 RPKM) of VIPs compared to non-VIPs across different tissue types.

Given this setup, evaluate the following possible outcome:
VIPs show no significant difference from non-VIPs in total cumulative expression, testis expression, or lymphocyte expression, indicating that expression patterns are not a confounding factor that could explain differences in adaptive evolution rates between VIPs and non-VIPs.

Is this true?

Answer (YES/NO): NO